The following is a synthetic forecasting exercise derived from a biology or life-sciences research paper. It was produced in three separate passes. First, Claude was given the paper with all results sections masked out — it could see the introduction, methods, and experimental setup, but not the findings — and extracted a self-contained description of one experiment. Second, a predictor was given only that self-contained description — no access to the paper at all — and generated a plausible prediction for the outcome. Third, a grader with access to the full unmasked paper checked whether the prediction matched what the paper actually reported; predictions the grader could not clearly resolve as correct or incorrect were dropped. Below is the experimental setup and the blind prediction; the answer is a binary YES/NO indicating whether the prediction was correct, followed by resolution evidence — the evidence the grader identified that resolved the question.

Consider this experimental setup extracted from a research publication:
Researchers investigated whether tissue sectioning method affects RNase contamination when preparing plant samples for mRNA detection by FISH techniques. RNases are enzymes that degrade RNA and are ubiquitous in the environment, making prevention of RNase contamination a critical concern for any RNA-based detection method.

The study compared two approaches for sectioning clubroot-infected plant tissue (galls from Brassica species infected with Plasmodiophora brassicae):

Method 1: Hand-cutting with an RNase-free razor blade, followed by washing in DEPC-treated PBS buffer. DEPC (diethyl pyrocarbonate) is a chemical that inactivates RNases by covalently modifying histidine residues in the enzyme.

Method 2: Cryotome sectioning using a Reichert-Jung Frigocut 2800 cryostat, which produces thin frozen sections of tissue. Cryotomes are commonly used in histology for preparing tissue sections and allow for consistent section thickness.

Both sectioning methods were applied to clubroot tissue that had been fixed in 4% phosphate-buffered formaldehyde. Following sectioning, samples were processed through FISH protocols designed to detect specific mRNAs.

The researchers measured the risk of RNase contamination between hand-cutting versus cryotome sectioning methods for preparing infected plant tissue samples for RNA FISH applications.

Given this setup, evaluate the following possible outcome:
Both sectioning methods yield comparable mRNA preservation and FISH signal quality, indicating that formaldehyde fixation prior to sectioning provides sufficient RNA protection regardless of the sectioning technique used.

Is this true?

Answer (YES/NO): NO